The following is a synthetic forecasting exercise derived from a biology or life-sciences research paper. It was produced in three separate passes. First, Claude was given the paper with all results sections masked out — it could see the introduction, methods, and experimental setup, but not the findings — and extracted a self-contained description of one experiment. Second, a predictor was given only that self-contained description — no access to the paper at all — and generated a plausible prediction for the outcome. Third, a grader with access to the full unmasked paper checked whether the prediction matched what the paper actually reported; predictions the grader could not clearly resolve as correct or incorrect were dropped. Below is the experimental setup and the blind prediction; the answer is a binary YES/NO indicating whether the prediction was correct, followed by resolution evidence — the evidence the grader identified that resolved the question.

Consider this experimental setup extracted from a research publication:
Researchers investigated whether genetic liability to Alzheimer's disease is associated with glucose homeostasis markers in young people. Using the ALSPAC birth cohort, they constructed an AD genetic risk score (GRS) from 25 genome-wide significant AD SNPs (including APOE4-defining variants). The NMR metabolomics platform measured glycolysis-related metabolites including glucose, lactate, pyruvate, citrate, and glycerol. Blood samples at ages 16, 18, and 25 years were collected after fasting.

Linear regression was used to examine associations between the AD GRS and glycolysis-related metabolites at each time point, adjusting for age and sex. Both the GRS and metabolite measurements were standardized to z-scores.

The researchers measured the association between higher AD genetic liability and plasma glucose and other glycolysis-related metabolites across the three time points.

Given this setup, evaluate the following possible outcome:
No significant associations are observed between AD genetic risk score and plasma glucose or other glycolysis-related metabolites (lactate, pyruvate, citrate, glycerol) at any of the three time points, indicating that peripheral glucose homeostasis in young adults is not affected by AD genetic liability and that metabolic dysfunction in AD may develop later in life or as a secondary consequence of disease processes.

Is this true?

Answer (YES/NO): NO